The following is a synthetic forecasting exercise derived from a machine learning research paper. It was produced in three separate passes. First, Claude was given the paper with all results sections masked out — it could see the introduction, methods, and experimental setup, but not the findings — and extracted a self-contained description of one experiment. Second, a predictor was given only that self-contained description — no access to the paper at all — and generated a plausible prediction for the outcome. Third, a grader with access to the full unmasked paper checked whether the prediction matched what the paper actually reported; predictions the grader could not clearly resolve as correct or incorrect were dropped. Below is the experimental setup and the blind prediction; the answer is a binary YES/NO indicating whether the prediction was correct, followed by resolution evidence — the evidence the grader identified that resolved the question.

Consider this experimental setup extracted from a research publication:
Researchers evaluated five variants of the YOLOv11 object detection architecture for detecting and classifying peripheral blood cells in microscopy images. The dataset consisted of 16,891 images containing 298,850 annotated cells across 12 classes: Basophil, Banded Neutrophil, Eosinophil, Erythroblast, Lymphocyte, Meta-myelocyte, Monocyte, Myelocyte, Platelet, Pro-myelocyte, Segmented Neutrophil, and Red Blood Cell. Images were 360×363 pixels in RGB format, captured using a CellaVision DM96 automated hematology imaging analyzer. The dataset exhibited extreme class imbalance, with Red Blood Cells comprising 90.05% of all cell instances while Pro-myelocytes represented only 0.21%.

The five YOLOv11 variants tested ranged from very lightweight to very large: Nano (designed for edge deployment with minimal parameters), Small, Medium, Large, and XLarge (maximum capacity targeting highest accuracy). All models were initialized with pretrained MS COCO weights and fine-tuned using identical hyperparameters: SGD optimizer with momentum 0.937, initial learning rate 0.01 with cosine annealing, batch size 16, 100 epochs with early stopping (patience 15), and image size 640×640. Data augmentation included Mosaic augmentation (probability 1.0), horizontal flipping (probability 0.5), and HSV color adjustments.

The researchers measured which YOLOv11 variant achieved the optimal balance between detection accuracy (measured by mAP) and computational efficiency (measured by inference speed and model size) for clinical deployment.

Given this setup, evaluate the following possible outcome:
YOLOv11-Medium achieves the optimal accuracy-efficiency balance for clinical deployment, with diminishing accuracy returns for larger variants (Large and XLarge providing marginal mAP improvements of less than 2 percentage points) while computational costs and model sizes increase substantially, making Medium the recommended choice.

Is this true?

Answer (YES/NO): YES